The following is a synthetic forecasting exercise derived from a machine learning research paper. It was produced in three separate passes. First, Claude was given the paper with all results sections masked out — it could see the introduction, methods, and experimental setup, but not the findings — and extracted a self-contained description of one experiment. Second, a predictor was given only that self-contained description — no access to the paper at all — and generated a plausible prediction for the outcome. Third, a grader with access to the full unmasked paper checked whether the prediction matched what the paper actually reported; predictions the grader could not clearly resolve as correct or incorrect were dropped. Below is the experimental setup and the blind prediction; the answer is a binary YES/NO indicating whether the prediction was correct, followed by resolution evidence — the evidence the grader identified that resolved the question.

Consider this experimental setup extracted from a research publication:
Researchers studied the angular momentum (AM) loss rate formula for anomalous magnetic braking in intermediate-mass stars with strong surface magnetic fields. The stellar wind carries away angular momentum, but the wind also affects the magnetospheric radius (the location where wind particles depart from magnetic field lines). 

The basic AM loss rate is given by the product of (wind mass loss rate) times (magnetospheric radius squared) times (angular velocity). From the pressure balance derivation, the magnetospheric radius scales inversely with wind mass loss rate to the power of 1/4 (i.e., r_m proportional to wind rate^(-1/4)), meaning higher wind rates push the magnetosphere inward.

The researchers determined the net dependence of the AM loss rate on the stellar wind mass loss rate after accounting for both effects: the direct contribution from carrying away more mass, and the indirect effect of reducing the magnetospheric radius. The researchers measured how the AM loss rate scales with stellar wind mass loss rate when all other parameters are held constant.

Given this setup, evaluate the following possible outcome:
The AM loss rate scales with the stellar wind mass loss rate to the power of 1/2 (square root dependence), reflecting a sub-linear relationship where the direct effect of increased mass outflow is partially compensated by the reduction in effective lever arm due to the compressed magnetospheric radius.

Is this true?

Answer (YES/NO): YES